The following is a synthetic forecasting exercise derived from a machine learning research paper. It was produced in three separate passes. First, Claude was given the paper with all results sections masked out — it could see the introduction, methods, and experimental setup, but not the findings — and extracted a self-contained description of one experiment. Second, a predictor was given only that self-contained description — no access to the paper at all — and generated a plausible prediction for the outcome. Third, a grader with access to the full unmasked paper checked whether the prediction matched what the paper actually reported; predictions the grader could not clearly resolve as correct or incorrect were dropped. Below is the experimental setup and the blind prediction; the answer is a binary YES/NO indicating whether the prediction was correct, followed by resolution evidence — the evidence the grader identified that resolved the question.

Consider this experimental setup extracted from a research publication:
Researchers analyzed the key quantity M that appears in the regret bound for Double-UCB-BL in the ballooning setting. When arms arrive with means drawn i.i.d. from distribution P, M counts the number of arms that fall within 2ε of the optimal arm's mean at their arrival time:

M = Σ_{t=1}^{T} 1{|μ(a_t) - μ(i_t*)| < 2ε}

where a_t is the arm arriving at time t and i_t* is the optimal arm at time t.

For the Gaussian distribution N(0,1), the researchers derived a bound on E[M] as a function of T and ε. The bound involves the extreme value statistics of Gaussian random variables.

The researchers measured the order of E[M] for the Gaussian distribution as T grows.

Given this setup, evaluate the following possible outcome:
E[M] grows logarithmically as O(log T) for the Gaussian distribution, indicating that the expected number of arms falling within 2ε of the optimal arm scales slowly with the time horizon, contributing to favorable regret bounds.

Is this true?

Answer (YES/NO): NO